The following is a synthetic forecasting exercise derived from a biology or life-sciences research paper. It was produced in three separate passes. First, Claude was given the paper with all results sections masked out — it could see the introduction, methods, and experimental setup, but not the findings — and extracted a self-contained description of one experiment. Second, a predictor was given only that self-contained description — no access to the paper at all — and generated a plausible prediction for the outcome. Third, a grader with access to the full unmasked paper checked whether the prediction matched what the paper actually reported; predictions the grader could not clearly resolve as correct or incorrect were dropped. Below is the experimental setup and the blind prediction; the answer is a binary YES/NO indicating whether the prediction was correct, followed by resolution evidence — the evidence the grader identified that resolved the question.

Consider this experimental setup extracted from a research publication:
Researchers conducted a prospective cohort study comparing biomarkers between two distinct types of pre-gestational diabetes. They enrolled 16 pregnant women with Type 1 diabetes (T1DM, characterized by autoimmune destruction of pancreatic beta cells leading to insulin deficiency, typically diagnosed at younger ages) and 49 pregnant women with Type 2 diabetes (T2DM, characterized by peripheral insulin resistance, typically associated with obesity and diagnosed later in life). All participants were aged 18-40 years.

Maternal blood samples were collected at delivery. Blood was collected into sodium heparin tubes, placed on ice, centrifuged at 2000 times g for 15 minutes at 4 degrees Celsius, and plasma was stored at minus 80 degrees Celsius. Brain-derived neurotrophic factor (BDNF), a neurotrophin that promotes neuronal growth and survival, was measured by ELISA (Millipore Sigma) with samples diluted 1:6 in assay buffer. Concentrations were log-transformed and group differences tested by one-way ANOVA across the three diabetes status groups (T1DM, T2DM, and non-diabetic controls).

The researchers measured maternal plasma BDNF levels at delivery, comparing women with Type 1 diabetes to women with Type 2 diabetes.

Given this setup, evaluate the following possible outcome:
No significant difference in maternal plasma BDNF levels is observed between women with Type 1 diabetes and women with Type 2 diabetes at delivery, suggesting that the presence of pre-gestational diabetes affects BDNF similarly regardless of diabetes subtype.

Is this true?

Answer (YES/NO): YES